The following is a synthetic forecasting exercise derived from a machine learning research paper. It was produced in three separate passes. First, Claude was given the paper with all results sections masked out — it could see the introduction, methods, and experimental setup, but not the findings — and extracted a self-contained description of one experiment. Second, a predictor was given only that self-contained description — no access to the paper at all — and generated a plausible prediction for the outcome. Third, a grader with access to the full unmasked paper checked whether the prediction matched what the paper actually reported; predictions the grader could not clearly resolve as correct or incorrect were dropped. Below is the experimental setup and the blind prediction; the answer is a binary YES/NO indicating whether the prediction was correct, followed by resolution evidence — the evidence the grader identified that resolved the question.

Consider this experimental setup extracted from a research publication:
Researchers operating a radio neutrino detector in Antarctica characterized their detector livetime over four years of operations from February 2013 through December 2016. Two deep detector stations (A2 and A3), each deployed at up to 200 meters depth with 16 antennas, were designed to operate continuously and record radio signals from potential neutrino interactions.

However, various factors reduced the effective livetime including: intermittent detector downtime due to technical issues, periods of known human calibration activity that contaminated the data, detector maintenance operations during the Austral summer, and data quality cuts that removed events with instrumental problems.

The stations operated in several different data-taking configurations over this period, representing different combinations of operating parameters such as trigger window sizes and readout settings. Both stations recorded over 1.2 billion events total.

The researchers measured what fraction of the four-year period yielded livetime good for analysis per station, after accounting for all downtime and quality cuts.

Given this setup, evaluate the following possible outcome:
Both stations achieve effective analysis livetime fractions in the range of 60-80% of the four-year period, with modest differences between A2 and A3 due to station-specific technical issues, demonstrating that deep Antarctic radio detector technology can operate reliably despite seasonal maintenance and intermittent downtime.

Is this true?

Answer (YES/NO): YES